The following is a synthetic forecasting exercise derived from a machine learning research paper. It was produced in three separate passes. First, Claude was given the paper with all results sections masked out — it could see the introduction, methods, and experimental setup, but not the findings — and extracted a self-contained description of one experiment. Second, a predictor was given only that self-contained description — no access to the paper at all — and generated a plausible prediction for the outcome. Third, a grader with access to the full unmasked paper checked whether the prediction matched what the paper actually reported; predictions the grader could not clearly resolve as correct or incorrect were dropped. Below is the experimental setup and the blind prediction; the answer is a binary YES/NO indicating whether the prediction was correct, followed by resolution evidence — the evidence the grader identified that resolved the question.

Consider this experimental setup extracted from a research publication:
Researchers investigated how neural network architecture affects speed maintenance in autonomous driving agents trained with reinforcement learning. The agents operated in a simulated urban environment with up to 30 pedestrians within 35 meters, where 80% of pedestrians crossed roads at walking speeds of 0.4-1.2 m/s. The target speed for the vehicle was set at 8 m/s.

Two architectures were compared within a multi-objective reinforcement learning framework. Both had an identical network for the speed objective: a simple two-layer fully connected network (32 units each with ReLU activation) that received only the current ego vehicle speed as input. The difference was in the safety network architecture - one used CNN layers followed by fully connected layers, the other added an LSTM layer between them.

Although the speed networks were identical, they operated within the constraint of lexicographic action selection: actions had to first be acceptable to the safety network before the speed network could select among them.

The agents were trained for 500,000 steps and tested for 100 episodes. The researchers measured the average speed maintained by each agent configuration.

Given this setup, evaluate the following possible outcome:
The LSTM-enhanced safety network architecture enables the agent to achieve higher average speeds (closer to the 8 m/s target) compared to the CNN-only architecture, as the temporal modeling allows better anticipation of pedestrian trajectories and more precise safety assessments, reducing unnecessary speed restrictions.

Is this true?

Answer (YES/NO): YES